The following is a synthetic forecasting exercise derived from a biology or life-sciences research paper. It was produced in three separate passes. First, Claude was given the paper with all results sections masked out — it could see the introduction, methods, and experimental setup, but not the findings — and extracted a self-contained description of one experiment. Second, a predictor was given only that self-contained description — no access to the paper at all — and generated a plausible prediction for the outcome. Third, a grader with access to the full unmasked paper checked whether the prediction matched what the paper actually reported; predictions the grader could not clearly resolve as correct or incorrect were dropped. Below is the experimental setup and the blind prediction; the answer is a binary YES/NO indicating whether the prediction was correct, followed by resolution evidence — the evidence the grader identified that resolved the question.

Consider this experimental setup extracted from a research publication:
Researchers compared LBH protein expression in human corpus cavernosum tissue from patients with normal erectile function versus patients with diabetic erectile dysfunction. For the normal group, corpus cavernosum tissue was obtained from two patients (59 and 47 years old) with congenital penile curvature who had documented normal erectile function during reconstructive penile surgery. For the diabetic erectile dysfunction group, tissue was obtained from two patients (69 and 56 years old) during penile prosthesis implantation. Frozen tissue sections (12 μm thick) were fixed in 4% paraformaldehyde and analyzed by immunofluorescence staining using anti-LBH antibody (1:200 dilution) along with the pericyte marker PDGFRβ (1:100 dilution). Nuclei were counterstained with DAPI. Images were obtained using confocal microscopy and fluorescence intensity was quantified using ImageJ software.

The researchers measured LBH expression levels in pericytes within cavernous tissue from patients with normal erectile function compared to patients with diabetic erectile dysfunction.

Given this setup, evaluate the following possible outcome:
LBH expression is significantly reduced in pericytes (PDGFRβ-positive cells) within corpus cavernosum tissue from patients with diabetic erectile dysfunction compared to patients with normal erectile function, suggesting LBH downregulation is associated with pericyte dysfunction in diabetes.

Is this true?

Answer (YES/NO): YES